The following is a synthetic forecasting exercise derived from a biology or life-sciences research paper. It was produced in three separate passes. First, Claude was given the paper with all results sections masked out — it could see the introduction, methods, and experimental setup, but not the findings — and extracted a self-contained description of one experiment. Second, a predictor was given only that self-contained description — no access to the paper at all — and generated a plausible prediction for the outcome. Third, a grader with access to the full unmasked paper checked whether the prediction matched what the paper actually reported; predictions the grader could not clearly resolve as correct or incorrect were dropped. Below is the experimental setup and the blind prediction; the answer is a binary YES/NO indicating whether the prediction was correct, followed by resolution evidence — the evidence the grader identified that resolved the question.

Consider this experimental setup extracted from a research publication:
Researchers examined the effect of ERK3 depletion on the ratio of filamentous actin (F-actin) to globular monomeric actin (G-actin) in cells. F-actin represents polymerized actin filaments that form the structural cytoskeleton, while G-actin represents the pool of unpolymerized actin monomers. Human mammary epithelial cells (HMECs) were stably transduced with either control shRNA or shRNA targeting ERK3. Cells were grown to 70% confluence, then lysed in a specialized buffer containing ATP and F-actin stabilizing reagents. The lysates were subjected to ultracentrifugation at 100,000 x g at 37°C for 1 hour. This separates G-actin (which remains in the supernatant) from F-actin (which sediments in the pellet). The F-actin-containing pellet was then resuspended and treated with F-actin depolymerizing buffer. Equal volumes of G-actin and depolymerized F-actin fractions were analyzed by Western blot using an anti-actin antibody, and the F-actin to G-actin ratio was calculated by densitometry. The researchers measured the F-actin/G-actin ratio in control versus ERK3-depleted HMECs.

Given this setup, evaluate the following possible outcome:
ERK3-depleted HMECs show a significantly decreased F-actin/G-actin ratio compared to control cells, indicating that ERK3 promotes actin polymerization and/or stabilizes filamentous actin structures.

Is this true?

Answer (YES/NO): YES